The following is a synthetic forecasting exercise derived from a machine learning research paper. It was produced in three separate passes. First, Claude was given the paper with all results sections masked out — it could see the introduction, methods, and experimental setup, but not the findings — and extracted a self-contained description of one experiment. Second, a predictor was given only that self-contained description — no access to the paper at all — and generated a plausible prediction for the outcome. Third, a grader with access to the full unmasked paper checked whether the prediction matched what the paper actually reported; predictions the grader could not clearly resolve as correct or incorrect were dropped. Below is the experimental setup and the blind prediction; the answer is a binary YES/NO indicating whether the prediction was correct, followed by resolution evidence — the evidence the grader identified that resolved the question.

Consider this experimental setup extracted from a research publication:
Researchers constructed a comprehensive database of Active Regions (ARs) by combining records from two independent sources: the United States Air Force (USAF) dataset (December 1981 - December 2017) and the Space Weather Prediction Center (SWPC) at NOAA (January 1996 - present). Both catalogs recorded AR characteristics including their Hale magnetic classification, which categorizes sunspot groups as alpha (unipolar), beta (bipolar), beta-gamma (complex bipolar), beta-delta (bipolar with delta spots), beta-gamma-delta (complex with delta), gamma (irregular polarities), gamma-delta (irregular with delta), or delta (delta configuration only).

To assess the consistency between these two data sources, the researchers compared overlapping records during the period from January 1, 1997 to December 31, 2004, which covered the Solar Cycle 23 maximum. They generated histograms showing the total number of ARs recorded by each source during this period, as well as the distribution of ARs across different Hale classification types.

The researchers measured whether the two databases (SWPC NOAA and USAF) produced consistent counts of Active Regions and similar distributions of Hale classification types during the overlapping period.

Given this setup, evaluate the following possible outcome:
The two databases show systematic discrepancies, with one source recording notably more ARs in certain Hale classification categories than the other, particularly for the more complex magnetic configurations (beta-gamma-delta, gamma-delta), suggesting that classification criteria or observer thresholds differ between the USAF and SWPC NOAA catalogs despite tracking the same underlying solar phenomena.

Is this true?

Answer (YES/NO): NO